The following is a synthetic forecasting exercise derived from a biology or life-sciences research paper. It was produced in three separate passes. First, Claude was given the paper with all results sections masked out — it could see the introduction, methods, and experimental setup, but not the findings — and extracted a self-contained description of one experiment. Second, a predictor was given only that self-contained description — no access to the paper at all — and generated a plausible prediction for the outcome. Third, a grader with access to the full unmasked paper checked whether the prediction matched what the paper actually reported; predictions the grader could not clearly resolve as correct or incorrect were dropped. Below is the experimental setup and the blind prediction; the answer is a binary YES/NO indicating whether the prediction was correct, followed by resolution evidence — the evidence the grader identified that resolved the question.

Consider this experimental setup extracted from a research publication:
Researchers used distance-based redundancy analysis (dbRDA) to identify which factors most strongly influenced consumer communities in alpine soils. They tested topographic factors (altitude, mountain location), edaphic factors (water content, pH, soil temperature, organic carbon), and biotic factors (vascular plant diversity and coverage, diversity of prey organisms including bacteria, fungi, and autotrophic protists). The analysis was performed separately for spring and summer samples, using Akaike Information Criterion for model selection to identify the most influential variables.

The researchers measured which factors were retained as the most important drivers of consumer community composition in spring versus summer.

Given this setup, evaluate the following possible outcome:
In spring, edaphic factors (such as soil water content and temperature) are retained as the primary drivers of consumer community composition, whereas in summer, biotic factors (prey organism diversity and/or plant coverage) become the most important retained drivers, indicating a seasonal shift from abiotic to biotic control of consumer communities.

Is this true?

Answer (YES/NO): NO